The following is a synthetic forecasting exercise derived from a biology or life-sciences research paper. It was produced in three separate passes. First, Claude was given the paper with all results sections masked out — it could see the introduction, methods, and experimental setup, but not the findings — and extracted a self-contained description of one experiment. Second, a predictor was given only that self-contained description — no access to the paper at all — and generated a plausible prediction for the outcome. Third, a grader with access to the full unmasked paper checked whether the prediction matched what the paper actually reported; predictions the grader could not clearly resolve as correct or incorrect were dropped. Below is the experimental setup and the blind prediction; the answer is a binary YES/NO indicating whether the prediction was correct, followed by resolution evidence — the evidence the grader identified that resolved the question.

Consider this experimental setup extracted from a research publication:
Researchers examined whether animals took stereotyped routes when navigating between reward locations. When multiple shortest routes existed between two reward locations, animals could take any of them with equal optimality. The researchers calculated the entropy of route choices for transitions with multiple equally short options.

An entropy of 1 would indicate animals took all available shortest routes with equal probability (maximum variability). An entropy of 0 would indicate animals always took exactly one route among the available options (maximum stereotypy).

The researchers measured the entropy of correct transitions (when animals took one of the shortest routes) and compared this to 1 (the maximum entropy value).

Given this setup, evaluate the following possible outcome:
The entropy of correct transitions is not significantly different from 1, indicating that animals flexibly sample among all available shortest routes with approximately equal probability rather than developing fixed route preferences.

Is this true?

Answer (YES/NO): NO